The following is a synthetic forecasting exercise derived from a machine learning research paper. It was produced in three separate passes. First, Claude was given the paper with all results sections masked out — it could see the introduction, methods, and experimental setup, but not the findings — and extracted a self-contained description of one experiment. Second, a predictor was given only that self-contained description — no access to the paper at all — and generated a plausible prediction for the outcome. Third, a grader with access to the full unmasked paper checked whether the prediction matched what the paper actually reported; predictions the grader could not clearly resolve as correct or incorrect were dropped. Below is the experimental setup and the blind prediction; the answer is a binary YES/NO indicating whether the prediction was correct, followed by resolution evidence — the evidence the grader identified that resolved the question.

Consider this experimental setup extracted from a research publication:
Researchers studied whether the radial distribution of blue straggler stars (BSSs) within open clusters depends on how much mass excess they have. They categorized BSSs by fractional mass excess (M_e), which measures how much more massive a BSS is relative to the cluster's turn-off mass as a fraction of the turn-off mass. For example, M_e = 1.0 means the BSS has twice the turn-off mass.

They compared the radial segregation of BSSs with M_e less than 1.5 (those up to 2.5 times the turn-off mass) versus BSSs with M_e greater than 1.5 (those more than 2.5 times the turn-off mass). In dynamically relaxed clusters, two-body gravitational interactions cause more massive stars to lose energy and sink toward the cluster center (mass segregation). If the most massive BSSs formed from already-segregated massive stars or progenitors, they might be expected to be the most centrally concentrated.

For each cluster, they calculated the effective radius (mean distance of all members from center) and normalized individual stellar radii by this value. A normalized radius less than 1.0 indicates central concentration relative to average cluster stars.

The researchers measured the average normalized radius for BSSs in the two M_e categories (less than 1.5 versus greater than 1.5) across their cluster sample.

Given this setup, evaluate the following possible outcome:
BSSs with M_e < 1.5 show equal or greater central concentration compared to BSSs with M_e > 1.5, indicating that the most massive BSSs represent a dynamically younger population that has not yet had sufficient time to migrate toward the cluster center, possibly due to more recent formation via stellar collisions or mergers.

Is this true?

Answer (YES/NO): YES